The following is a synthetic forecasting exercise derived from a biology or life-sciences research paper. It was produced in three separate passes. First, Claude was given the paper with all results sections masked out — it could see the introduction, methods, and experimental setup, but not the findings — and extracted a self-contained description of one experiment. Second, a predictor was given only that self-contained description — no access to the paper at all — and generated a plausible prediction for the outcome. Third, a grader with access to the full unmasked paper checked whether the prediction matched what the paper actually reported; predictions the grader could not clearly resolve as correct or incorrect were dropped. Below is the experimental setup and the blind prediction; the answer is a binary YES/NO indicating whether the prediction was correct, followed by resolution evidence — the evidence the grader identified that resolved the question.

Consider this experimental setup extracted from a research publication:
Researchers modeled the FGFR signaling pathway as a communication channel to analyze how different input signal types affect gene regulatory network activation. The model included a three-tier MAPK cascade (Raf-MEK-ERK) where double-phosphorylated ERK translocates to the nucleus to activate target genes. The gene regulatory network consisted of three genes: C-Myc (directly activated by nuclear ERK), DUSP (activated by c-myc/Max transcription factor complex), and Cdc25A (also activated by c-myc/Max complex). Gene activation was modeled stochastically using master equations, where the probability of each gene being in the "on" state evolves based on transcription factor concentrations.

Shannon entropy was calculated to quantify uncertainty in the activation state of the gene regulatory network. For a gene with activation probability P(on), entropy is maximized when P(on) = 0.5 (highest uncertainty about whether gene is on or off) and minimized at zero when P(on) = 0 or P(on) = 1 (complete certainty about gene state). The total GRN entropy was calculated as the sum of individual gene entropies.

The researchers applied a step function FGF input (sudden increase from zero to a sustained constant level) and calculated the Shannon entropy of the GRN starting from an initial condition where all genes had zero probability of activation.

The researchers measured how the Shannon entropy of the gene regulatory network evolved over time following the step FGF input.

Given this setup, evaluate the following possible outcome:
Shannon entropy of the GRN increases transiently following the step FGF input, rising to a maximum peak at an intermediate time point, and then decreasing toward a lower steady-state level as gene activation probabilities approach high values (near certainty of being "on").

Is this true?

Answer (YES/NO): YES